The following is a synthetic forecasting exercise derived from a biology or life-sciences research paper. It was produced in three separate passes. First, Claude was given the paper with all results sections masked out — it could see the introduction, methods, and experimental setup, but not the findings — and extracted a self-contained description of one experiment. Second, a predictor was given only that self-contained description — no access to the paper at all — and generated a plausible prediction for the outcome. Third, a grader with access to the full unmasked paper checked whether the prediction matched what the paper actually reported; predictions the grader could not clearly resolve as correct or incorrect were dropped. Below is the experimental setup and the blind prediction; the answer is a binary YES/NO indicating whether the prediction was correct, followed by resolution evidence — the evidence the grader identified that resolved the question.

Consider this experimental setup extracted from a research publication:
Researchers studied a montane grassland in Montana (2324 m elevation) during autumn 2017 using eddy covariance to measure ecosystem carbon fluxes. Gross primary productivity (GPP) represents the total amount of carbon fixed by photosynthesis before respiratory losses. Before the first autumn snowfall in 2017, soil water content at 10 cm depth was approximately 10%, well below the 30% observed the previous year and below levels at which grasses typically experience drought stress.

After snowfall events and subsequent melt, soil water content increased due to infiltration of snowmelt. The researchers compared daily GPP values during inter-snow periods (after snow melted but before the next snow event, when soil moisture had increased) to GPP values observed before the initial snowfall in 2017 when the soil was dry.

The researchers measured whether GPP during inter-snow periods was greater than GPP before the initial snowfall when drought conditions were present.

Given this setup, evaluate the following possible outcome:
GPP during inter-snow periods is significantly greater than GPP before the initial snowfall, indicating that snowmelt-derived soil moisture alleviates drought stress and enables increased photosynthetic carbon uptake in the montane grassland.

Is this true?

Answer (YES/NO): NO